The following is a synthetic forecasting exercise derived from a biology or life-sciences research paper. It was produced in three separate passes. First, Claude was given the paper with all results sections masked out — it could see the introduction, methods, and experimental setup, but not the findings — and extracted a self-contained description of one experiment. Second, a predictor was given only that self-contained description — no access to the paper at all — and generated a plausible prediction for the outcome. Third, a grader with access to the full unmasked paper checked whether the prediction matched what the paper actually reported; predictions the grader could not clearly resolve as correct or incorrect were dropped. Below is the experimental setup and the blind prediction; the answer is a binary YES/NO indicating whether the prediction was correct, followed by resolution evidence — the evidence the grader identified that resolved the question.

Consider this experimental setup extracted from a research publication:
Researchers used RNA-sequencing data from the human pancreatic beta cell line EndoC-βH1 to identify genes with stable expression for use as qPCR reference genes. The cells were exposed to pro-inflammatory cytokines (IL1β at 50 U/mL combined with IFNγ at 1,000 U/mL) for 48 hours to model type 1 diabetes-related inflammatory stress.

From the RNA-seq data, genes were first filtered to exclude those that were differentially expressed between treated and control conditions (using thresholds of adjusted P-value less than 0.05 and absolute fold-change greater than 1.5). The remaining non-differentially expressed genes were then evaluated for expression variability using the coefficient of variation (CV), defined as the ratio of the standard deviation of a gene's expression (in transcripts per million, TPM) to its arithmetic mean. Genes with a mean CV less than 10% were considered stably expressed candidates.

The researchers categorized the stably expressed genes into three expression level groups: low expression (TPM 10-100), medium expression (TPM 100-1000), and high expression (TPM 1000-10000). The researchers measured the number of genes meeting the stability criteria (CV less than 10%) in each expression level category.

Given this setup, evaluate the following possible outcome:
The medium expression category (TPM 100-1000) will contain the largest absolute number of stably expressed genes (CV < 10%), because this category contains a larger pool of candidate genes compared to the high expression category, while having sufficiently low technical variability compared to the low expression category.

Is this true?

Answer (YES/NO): NO